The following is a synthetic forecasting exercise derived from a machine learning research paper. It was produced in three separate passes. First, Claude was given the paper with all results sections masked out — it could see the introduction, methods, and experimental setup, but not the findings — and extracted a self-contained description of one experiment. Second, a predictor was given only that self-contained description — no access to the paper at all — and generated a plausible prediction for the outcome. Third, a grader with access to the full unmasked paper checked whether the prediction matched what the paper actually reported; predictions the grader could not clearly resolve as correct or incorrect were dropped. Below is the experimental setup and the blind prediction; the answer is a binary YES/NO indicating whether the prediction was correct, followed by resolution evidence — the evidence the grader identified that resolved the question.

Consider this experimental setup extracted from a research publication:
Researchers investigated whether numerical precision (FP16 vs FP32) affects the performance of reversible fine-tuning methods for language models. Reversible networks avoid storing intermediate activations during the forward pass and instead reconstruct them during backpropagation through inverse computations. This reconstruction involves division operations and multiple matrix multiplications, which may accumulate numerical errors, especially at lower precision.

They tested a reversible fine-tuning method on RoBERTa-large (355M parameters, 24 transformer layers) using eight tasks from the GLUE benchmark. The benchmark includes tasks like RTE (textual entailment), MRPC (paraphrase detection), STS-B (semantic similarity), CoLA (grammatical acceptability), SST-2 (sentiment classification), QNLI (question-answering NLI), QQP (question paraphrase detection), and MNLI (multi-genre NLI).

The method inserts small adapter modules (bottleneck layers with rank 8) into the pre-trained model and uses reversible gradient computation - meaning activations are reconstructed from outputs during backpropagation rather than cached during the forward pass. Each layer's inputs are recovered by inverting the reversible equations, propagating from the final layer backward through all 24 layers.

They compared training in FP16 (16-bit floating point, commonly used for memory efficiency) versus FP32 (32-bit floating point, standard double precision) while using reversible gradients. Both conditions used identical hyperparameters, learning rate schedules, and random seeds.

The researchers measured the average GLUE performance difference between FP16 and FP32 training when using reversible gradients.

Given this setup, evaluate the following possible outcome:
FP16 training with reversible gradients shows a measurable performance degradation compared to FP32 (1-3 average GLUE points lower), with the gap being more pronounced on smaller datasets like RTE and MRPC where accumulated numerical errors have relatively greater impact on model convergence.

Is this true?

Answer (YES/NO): NO